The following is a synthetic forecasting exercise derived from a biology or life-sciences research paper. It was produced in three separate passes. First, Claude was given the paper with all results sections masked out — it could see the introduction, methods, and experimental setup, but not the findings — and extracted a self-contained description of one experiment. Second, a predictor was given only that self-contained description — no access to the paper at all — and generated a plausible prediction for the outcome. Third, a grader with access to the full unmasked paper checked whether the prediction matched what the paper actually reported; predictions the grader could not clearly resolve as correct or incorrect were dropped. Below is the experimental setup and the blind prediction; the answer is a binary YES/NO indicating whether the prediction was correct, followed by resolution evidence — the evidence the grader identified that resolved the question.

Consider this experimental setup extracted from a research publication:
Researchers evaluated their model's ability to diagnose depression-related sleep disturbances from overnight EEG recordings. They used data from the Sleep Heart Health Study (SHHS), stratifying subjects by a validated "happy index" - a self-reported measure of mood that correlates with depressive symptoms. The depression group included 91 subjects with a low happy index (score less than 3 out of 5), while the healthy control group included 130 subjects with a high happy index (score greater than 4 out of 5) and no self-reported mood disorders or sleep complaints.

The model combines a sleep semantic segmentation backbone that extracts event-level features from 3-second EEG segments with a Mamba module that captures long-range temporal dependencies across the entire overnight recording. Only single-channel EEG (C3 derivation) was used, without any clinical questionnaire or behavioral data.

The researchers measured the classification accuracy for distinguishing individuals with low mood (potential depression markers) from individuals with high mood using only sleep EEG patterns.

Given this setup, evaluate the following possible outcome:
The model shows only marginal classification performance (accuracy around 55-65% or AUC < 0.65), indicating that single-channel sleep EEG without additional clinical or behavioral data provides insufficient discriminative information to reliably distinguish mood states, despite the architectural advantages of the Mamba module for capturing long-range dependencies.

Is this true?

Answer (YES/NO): NO